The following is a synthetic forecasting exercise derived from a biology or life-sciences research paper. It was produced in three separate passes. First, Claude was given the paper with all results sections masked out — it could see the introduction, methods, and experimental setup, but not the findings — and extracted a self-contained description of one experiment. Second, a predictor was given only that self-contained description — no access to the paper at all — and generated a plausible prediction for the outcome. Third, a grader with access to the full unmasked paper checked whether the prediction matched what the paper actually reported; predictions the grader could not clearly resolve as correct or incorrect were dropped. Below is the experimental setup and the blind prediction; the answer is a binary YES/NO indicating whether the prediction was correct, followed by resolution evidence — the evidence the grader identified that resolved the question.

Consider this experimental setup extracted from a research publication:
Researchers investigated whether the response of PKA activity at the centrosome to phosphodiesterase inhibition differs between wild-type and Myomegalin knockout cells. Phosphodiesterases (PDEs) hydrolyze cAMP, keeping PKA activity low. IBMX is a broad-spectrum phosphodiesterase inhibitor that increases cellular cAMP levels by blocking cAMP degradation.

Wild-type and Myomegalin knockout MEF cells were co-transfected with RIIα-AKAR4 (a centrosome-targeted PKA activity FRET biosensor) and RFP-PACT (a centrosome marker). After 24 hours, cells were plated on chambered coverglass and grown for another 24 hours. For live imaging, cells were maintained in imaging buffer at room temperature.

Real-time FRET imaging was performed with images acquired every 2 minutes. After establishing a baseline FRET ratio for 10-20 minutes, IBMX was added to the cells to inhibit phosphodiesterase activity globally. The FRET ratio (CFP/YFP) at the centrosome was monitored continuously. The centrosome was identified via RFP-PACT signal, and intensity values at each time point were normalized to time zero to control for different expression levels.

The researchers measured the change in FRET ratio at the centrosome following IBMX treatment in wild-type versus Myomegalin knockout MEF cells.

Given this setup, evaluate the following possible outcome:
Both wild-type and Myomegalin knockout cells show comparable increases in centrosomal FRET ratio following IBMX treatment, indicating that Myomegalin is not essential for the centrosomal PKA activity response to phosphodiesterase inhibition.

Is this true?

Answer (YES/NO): NO